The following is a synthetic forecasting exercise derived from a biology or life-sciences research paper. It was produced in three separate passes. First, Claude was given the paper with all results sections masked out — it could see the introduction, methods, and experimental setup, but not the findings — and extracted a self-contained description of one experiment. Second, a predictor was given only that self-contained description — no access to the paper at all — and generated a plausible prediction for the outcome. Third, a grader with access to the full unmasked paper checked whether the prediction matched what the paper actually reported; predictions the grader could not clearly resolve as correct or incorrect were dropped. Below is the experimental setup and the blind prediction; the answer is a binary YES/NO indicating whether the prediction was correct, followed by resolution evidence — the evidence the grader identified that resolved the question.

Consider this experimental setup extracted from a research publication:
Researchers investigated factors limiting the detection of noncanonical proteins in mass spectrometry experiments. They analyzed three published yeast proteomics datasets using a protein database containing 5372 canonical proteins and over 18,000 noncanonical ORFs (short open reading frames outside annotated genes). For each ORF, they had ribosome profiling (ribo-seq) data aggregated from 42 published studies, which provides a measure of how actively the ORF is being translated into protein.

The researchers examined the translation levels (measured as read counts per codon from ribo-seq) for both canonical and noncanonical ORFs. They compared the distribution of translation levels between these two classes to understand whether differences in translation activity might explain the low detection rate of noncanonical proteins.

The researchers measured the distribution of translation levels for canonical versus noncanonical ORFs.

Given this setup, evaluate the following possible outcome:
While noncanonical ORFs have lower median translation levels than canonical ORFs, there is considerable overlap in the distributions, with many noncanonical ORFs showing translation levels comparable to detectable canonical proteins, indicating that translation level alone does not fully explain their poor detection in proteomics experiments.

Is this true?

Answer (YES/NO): NO